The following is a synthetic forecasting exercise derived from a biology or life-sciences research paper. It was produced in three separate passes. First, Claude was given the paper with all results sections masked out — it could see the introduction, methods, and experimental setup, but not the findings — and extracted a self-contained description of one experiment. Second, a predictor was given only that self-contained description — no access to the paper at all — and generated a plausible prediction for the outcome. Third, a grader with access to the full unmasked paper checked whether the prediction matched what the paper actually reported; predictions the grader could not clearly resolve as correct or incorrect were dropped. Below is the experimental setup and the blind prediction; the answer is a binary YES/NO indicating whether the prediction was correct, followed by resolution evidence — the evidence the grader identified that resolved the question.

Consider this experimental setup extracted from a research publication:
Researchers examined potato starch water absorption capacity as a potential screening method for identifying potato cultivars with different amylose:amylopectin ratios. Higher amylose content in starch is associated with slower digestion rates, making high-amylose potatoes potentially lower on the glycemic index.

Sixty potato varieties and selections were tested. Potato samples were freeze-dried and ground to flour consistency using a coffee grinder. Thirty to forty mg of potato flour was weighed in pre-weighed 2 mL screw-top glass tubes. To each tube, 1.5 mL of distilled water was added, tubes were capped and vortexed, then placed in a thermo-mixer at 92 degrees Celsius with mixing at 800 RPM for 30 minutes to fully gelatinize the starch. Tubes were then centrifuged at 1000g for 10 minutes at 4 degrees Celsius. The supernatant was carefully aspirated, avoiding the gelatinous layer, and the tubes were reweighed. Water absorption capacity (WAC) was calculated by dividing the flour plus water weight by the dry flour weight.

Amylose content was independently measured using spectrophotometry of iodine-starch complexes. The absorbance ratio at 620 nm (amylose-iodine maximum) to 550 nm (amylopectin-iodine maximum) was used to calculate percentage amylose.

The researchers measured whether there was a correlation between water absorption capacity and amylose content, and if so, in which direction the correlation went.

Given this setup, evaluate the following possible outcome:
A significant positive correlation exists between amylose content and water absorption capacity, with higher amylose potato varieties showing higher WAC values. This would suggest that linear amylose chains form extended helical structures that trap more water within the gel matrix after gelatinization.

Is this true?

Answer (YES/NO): NO